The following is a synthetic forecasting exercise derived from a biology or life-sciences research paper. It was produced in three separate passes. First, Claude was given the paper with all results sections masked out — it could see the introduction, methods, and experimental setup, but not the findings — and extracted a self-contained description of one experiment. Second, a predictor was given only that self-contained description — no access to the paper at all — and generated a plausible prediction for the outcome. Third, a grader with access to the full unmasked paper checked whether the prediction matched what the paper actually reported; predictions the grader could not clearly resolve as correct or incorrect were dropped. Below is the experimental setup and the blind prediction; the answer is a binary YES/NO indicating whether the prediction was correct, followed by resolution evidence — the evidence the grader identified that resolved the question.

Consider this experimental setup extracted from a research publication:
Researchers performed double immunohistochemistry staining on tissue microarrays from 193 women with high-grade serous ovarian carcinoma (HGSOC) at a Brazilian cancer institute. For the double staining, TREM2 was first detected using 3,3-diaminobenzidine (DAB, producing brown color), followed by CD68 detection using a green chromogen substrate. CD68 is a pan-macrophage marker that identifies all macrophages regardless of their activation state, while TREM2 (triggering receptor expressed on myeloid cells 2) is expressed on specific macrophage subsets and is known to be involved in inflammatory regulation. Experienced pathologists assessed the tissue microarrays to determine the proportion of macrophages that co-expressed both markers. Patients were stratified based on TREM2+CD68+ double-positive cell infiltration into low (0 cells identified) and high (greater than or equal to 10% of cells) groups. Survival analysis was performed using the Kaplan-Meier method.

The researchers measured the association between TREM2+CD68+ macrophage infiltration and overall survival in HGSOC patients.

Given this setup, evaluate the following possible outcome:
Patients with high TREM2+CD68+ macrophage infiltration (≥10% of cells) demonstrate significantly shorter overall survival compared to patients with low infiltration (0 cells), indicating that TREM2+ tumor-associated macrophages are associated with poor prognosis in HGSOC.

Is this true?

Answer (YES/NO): NO